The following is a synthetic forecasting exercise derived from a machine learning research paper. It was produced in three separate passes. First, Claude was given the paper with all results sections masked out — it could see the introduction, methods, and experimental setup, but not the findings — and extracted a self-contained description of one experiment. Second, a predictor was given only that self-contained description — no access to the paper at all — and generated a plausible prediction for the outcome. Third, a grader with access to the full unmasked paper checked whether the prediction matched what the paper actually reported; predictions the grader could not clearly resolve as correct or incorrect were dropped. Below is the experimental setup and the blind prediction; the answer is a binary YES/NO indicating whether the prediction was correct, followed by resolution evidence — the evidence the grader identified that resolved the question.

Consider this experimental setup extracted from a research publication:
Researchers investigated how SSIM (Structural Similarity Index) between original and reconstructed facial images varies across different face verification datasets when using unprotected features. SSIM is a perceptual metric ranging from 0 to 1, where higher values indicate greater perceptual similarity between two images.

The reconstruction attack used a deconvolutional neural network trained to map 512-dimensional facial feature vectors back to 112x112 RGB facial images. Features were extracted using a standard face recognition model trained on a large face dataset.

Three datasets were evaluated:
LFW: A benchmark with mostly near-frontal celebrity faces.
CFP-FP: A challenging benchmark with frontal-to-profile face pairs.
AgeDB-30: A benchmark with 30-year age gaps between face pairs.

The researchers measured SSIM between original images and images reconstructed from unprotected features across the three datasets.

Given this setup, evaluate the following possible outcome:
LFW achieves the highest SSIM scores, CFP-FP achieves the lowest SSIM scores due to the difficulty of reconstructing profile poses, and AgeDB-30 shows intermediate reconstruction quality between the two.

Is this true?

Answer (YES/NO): YES